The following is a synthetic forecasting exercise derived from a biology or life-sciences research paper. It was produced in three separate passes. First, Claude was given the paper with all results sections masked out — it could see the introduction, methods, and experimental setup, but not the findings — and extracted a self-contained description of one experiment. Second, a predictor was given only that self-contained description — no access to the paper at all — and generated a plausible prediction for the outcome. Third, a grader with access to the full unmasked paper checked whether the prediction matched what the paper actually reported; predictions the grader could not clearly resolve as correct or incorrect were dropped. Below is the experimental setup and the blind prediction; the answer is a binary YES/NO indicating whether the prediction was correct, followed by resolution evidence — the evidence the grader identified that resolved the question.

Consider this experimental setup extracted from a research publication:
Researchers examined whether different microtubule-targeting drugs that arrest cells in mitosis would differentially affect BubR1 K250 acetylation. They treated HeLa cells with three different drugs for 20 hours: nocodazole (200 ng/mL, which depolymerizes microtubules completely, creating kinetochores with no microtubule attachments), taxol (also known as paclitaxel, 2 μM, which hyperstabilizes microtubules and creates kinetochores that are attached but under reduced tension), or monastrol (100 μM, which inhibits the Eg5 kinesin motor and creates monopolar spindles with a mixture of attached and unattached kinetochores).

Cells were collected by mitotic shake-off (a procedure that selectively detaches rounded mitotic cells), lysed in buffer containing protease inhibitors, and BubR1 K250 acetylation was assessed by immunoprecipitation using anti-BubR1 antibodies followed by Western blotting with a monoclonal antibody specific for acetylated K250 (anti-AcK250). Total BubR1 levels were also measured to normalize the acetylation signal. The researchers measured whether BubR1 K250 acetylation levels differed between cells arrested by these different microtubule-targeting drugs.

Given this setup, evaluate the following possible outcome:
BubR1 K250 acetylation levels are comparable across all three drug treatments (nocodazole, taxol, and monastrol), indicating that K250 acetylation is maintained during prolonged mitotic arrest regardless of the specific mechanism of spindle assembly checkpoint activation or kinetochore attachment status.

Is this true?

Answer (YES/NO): NO